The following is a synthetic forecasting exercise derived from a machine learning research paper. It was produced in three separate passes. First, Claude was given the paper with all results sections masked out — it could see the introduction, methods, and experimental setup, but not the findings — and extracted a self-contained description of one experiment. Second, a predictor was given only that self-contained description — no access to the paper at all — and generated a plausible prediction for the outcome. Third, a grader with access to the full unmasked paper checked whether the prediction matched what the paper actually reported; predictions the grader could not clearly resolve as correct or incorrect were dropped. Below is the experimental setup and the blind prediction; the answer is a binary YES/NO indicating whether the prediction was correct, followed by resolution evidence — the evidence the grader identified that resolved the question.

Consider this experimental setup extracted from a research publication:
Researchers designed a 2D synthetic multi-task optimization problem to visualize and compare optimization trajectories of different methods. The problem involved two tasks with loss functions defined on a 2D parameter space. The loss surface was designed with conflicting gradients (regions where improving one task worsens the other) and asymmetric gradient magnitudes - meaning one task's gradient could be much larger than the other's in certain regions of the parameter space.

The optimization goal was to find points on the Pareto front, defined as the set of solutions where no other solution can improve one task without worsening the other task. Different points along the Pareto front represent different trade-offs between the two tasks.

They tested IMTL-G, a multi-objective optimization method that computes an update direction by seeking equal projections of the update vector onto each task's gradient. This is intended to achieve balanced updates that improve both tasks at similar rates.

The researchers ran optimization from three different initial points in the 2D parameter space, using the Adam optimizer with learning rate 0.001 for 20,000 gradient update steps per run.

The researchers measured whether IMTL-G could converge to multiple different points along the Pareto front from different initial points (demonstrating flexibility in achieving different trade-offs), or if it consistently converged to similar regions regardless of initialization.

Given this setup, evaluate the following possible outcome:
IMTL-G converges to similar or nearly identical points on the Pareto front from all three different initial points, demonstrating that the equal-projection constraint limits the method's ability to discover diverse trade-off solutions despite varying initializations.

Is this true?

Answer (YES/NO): NO